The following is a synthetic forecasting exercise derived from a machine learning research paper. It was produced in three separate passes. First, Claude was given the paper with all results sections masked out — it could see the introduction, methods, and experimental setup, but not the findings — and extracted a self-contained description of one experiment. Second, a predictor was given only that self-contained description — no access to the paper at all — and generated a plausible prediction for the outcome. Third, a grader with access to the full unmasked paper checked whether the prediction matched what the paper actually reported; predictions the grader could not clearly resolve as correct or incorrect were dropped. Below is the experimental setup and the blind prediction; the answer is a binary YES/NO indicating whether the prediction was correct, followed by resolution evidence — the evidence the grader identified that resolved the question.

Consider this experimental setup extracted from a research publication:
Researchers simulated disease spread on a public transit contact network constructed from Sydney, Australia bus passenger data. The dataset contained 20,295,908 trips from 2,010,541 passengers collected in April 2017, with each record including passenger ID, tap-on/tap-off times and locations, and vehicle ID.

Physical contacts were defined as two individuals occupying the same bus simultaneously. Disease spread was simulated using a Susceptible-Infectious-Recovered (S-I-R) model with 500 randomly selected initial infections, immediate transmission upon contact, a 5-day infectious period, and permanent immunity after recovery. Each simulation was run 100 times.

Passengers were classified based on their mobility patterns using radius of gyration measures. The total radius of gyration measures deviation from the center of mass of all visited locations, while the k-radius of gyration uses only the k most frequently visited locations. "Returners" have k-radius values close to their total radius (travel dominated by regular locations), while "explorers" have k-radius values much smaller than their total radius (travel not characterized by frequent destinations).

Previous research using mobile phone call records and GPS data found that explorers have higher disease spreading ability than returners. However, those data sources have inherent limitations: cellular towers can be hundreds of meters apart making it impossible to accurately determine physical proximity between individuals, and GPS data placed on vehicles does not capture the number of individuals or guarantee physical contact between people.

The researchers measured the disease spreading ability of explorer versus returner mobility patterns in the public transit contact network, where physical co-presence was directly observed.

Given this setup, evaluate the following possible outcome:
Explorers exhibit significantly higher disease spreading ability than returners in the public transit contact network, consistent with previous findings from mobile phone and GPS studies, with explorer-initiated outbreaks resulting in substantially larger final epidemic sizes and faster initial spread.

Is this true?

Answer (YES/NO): NO